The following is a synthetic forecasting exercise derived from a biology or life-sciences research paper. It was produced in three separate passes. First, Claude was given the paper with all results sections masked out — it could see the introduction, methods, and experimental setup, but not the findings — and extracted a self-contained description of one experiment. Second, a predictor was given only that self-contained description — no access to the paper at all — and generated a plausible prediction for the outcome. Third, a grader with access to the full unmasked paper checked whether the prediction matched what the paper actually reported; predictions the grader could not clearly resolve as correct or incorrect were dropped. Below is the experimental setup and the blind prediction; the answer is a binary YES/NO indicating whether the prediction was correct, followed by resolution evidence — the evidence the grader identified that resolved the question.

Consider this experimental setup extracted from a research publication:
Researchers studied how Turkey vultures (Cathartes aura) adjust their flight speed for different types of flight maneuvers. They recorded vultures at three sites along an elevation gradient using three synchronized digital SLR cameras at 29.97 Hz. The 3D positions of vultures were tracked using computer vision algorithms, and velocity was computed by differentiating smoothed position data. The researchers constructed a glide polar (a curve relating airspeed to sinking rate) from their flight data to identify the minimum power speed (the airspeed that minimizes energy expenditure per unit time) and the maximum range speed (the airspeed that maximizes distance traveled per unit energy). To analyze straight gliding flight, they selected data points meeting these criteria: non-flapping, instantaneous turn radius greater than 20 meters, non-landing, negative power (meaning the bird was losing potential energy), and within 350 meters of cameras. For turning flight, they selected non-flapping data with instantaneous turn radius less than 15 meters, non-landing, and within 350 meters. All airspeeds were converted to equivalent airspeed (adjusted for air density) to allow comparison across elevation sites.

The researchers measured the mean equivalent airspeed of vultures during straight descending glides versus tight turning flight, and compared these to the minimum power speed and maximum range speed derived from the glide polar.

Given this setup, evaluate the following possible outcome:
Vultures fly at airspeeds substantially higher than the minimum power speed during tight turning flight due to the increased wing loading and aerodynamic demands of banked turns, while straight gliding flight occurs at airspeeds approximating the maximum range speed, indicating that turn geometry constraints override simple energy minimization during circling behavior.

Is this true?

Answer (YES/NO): NO